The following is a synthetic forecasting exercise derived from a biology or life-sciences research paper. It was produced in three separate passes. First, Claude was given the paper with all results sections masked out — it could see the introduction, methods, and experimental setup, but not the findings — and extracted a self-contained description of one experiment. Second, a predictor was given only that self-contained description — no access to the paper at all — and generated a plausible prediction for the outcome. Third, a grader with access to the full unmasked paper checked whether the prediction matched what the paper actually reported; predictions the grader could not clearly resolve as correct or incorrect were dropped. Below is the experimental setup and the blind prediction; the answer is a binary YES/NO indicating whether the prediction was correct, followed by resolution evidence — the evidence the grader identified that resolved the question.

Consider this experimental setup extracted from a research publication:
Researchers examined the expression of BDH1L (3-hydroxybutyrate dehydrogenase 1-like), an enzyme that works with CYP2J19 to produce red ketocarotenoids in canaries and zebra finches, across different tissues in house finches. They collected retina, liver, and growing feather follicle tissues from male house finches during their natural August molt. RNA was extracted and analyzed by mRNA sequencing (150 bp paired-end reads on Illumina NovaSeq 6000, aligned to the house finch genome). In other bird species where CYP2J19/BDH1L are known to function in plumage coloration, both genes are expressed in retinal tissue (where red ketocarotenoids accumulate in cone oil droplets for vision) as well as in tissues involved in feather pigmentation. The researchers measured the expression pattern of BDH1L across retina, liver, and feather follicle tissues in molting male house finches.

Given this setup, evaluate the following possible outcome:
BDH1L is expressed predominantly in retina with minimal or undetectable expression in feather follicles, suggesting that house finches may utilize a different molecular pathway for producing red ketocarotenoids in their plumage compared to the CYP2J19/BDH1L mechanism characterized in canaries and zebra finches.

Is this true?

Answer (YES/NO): NO